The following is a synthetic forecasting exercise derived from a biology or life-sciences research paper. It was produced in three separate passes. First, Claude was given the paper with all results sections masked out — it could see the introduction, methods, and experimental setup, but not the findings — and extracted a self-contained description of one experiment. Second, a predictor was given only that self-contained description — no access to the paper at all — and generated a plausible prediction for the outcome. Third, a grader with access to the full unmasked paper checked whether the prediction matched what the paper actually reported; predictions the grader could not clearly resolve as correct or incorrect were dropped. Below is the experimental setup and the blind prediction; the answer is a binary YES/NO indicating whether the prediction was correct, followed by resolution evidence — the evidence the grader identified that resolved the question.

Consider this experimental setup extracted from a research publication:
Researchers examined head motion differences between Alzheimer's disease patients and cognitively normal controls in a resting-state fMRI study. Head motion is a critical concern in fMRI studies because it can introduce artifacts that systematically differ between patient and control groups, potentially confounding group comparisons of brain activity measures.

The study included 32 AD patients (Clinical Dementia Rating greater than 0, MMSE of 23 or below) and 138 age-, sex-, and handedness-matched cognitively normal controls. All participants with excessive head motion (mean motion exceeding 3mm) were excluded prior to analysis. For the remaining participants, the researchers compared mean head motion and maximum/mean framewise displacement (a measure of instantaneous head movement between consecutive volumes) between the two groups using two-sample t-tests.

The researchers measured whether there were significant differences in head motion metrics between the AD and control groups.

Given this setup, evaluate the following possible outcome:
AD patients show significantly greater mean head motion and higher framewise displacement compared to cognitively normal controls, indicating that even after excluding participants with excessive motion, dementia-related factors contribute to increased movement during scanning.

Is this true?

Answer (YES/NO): NO